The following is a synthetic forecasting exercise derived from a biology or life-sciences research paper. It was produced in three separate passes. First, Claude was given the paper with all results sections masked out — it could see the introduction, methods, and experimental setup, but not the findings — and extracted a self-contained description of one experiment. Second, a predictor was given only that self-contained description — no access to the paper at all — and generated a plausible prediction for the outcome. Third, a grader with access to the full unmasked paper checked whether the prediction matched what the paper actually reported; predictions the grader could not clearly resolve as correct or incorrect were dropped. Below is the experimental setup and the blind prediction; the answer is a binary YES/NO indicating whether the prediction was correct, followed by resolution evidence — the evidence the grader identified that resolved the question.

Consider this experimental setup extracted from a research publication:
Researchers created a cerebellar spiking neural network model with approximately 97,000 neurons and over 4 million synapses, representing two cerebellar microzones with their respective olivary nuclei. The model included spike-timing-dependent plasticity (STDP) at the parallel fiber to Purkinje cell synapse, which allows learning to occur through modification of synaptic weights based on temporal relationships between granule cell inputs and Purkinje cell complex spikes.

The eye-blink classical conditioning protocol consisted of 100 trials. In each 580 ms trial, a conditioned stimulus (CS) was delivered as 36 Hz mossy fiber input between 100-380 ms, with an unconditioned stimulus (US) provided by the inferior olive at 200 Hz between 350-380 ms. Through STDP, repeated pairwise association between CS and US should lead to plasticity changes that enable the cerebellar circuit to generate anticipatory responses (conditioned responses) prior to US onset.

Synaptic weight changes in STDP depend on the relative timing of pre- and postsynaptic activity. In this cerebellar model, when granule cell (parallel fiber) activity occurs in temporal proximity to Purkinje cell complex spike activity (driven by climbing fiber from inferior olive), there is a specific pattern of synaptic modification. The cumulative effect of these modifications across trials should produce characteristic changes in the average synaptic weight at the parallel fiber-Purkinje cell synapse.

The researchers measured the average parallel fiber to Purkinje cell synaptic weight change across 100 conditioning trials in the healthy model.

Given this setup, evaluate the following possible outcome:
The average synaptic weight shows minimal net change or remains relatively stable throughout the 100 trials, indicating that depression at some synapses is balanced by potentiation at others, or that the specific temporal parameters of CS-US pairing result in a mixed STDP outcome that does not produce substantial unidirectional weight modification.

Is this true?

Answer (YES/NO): NO